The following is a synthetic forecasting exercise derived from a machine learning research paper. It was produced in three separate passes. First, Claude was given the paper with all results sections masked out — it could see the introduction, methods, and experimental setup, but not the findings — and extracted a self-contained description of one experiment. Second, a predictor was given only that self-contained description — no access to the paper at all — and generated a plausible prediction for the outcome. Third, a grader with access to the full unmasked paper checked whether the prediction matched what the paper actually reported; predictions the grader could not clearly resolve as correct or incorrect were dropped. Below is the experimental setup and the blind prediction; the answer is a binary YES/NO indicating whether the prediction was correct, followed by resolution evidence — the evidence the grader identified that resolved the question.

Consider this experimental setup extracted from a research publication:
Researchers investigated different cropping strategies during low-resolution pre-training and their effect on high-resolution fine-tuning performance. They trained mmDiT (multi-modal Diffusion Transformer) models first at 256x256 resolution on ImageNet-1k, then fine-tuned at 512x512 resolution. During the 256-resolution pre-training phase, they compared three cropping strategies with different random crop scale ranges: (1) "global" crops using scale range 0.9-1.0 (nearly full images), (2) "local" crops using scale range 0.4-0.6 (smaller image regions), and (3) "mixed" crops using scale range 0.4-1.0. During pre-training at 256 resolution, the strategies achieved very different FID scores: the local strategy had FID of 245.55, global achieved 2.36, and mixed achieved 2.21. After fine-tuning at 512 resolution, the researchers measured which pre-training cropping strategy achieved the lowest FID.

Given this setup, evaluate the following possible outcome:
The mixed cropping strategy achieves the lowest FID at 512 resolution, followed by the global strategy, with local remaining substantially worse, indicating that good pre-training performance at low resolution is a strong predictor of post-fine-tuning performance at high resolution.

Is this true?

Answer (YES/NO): NO